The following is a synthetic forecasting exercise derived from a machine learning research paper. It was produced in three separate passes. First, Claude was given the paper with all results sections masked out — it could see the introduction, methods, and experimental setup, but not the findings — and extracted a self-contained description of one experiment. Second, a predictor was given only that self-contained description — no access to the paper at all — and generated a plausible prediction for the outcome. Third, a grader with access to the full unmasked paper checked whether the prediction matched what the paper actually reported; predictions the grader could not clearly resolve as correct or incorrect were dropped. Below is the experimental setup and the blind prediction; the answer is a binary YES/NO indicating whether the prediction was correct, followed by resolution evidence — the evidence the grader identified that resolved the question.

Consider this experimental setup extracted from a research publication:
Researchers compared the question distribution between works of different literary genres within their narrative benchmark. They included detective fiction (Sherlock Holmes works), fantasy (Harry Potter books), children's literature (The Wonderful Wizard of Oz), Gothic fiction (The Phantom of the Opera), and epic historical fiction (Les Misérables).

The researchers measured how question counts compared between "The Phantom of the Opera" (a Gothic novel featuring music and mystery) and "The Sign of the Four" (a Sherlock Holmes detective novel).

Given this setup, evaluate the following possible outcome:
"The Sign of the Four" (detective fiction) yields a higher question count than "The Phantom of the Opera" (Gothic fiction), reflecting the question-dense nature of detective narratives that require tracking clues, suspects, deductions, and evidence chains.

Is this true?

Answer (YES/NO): NO